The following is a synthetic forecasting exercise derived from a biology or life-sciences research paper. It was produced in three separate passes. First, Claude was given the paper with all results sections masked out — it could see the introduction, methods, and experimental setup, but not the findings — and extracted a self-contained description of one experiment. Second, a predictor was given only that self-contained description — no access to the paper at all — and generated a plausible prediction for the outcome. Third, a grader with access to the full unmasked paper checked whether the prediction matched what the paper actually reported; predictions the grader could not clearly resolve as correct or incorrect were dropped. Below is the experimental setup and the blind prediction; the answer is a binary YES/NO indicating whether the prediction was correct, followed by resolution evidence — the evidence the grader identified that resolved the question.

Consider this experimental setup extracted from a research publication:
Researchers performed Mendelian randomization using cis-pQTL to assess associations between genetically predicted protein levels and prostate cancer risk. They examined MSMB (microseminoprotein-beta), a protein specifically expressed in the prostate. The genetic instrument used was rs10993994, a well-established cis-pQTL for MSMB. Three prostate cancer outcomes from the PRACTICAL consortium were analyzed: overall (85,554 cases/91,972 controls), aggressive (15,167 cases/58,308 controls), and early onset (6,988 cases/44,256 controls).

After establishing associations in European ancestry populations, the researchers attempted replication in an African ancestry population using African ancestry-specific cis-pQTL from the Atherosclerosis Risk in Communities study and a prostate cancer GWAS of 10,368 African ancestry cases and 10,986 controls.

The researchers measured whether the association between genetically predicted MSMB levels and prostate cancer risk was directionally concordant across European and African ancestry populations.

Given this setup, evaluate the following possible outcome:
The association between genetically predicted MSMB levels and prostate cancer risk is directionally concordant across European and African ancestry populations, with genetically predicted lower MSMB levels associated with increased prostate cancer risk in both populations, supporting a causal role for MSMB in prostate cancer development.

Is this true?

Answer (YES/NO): YES